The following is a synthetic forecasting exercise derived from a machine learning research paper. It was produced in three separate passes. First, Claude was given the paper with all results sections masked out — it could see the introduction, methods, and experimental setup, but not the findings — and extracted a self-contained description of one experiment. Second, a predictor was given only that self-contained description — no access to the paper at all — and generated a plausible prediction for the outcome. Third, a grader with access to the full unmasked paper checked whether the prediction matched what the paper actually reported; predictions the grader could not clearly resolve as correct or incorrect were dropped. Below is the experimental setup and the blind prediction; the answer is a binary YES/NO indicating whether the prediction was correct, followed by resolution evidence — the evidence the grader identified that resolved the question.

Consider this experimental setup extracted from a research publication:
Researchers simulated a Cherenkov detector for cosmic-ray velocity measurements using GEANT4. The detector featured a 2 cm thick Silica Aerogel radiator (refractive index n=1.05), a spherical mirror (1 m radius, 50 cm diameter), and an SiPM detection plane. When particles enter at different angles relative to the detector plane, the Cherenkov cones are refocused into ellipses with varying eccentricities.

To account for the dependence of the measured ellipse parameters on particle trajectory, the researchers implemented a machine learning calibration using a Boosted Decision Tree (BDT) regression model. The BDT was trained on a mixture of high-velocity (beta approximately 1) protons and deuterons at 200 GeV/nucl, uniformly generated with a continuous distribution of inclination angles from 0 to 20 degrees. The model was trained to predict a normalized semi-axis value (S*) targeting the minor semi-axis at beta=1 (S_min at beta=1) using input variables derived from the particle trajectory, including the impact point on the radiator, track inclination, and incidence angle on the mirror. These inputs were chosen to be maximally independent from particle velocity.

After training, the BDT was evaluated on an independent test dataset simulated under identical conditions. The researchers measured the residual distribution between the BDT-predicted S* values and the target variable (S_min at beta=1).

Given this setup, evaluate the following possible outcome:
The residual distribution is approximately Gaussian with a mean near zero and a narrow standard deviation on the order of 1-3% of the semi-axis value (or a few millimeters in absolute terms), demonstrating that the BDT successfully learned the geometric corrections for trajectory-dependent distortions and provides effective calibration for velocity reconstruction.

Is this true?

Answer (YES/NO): NO